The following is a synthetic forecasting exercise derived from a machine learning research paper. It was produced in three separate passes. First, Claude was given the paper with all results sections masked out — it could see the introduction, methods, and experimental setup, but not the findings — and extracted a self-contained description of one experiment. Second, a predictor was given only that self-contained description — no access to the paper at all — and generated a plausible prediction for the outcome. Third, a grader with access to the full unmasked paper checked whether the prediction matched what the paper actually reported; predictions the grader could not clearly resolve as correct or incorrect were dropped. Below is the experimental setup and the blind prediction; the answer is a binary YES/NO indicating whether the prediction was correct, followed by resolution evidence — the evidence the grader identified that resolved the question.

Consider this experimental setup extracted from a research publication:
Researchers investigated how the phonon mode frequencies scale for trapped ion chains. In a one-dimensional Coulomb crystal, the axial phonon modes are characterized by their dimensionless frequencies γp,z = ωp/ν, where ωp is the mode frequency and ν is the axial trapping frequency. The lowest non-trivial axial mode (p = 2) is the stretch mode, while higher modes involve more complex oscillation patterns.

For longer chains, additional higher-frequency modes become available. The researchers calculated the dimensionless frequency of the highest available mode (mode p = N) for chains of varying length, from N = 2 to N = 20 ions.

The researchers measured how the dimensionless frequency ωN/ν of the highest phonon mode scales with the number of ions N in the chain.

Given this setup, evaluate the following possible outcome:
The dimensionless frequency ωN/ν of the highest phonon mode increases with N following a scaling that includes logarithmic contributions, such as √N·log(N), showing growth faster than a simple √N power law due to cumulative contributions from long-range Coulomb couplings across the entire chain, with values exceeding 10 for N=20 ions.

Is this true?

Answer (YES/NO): NO